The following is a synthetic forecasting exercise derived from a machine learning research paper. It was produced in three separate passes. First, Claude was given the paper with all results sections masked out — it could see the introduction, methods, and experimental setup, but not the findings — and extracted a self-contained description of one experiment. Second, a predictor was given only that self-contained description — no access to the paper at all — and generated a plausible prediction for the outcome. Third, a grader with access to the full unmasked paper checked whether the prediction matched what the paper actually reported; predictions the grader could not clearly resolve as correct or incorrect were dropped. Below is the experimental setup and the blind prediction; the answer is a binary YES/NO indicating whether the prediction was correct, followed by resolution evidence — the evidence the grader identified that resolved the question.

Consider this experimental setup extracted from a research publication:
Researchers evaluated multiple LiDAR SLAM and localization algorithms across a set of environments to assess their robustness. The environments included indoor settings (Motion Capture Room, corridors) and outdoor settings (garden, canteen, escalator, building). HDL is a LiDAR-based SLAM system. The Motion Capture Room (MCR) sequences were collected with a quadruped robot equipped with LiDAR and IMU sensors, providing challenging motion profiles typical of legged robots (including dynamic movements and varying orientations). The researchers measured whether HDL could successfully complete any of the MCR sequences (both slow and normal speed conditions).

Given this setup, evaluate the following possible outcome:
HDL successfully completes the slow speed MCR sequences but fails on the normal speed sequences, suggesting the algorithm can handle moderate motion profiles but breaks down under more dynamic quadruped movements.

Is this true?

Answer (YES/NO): NO